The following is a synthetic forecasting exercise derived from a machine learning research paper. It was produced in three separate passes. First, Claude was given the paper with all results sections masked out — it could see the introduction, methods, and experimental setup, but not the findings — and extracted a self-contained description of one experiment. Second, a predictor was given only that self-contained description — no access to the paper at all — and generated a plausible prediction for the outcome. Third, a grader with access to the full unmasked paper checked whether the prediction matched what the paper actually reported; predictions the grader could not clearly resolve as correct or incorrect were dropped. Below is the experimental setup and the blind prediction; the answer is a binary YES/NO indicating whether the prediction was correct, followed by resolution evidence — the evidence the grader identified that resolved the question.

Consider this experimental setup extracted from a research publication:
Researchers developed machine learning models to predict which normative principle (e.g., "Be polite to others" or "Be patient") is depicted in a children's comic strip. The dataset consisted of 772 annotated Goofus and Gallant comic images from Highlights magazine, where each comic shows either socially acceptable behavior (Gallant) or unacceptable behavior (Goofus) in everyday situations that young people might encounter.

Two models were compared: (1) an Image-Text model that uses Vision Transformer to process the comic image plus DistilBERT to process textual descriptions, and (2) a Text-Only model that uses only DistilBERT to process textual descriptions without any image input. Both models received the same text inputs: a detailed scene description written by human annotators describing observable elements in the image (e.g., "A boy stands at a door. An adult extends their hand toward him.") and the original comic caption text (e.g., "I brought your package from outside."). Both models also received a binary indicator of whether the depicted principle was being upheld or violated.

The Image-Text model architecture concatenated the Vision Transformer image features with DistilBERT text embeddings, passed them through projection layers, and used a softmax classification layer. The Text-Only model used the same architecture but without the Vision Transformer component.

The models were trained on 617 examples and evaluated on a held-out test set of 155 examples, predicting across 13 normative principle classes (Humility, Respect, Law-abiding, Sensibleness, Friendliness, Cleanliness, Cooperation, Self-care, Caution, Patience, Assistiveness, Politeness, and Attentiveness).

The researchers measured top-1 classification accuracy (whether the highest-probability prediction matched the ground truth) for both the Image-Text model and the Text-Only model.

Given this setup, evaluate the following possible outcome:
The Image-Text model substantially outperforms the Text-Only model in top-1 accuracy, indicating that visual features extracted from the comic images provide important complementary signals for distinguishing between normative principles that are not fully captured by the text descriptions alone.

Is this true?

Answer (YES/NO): NO